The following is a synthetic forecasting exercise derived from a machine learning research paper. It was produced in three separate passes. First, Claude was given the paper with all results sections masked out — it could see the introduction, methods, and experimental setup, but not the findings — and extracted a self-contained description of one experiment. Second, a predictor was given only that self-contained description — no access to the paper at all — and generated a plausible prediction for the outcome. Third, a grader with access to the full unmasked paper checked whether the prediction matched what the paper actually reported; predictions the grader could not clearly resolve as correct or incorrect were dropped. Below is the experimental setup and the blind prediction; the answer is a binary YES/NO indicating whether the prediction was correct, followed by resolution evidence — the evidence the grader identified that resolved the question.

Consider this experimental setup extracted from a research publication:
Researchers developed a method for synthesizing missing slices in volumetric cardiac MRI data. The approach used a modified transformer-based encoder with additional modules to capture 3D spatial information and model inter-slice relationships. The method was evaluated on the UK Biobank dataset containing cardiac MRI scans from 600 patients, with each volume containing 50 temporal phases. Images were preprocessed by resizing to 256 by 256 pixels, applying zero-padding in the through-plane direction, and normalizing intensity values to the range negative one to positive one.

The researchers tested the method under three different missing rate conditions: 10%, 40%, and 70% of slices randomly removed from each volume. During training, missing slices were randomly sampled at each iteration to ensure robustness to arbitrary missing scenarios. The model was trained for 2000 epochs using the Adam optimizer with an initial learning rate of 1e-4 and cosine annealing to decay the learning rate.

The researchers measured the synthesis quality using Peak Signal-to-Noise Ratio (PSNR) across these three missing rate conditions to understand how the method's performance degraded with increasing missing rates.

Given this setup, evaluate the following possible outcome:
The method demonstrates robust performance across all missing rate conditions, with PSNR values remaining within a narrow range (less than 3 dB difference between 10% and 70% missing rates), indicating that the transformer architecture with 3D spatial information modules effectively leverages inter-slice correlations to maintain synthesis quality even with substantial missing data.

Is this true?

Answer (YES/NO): NO